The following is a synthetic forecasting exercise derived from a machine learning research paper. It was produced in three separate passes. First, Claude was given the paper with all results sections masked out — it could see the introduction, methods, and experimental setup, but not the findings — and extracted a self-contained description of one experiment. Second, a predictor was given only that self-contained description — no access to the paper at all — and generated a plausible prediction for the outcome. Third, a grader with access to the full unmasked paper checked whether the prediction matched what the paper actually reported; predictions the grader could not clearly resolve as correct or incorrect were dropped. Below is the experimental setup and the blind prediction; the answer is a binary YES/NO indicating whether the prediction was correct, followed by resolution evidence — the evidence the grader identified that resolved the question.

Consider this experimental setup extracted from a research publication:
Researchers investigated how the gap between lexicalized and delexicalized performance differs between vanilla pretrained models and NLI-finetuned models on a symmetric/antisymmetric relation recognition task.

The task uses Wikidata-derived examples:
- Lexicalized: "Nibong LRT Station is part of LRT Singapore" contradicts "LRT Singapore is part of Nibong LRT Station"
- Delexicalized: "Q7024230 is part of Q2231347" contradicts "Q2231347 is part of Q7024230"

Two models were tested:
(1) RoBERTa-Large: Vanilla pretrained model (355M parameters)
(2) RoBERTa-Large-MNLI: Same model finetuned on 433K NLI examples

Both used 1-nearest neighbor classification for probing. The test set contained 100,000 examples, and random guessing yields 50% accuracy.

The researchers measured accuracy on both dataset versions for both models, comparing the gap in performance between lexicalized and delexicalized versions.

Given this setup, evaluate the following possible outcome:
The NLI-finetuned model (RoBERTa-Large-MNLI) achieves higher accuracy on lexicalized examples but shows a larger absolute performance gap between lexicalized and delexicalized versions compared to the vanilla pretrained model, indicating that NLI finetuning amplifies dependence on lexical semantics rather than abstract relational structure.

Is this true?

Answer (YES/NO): NO